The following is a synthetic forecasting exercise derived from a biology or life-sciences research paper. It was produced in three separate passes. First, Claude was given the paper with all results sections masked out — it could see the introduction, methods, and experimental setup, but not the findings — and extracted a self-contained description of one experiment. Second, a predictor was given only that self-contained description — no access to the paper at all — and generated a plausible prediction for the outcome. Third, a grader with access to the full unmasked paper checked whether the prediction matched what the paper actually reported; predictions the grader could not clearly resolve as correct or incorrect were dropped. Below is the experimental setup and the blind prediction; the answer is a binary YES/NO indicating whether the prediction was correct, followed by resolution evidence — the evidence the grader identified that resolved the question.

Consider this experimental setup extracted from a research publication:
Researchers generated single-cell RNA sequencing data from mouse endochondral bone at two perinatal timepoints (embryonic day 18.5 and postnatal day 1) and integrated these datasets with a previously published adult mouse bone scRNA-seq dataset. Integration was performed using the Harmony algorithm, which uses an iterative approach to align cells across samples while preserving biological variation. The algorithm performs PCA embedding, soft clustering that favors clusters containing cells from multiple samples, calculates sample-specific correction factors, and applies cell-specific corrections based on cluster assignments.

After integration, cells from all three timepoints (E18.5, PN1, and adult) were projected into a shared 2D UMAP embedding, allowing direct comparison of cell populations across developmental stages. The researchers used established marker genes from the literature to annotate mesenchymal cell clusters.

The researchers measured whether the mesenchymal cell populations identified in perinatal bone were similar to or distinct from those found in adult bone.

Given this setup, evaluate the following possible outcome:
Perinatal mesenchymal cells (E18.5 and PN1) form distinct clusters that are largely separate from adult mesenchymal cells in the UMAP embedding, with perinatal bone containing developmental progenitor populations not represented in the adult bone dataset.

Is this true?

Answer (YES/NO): NO